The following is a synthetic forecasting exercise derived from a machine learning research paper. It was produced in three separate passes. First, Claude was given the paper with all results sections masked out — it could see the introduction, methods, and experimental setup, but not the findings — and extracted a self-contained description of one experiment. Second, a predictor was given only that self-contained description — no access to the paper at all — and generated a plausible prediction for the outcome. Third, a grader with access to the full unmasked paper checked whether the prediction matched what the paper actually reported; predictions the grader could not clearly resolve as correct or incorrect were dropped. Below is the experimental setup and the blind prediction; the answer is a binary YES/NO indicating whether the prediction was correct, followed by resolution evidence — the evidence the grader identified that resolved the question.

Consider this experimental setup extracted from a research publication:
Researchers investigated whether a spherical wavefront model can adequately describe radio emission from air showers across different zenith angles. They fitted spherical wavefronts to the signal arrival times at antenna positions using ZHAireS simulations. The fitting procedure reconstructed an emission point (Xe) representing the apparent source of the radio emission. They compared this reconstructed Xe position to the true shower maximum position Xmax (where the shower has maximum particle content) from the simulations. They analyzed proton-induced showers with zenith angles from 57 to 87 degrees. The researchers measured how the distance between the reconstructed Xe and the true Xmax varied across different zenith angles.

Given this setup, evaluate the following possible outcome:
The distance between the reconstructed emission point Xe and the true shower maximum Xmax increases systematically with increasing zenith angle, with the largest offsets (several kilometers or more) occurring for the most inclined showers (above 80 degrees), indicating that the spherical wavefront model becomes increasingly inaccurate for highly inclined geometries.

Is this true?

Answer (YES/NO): NO